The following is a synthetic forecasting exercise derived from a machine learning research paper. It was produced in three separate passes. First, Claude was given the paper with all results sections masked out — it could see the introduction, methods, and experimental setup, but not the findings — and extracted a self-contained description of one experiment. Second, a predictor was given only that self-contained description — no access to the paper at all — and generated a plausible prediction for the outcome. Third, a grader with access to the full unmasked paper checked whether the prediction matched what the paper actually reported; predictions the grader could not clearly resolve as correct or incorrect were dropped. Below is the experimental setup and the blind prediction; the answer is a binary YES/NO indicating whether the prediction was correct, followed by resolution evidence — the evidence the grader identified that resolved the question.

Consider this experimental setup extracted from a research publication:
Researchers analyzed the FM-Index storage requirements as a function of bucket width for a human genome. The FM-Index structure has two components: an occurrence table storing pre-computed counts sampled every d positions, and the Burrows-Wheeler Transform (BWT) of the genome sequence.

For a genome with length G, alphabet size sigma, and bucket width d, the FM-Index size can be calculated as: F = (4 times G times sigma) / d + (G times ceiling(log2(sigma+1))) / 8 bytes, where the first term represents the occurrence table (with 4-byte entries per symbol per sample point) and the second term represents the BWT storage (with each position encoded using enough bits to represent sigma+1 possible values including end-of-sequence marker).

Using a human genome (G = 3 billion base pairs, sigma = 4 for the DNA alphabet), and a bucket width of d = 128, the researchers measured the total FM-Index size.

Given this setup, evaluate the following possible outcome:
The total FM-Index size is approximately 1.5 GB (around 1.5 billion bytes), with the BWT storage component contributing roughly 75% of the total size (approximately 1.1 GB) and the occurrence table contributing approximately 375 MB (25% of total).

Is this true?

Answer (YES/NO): YES